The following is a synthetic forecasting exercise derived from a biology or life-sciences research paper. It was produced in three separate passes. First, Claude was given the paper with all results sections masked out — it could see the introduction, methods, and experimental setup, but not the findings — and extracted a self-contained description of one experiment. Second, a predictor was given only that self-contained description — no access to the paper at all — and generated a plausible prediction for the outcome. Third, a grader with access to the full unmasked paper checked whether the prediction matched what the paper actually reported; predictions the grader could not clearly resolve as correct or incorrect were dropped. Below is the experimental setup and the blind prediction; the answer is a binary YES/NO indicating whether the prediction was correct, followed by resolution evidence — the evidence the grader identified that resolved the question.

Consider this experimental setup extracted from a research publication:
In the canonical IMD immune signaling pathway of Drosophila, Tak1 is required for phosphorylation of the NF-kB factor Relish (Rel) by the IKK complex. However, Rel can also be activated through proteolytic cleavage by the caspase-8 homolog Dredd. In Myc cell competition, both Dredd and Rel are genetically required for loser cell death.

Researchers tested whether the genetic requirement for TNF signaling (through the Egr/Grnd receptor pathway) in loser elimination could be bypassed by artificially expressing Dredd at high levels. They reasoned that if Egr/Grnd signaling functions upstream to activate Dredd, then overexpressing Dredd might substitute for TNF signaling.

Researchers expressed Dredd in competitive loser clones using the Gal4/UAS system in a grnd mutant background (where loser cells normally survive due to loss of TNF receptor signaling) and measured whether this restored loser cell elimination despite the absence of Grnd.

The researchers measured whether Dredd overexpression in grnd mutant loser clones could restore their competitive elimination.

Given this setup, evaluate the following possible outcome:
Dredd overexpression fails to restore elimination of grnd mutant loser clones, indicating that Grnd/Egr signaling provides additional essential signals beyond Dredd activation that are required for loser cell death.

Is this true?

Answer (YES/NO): NO